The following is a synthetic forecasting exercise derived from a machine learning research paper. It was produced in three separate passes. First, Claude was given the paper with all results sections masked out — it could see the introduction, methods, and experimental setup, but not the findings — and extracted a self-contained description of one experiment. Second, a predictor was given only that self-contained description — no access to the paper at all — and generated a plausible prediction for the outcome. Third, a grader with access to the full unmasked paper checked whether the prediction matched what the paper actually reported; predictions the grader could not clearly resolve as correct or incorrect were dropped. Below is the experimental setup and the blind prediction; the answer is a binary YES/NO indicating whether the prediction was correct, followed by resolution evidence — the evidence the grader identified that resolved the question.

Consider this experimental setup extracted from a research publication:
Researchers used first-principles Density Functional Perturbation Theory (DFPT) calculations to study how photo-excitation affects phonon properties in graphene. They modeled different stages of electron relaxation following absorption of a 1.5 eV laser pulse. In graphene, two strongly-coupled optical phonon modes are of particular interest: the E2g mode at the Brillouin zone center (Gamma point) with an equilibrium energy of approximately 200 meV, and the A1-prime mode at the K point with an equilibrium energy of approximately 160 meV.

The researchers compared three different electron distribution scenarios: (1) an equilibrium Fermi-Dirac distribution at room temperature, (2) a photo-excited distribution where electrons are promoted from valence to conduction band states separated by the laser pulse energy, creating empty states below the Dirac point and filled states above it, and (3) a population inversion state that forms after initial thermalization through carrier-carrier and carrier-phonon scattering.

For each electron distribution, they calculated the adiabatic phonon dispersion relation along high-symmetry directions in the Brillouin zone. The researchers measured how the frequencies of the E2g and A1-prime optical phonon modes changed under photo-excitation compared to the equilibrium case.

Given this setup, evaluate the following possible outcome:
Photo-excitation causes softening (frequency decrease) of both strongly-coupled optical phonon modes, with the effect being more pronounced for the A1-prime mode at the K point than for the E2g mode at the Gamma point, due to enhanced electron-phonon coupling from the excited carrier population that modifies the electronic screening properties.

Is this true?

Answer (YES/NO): NO